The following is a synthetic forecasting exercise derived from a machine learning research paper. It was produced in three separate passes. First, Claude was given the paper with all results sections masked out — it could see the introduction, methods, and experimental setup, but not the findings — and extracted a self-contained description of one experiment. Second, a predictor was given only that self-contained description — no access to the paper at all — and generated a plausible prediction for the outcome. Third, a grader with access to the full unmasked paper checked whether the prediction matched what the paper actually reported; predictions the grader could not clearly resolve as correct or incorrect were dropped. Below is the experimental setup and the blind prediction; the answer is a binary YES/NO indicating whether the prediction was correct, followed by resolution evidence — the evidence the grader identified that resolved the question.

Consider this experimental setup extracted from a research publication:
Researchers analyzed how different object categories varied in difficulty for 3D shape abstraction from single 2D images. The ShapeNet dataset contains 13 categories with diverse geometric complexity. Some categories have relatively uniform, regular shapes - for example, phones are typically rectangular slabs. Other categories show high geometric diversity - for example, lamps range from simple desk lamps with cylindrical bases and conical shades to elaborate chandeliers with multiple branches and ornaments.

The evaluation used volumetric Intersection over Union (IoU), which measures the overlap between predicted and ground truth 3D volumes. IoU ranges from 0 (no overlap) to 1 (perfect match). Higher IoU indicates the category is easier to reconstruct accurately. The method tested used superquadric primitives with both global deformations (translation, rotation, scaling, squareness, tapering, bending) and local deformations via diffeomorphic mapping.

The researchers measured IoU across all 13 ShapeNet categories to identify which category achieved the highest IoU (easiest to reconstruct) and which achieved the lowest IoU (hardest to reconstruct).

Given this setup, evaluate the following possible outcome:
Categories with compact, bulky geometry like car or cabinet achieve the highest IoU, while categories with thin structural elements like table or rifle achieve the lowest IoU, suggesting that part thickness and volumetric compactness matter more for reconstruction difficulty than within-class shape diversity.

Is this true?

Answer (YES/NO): NO